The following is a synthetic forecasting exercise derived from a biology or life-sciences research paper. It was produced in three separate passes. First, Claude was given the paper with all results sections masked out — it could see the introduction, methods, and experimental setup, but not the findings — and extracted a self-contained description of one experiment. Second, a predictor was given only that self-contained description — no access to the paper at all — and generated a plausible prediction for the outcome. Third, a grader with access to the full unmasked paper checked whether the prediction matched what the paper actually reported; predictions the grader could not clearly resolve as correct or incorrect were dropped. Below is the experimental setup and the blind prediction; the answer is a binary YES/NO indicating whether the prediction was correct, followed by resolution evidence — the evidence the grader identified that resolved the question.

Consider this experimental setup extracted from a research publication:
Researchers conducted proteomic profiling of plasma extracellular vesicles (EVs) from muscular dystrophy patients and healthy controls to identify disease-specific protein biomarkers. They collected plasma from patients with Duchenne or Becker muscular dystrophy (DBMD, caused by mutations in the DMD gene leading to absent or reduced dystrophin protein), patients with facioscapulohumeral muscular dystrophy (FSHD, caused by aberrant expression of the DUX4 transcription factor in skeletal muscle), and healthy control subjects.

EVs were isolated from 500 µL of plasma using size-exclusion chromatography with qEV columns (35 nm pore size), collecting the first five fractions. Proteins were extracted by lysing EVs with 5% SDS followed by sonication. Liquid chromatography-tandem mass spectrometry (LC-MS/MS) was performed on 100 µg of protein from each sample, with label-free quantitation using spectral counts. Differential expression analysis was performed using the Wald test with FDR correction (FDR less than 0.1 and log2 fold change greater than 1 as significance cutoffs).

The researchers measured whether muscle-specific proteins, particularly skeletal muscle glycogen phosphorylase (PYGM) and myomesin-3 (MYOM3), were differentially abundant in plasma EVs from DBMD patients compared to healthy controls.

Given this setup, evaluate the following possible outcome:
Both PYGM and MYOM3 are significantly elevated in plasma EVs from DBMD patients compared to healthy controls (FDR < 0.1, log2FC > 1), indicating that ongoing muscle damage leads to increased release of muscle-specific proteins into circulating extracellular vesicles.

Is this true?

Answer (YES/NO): YES